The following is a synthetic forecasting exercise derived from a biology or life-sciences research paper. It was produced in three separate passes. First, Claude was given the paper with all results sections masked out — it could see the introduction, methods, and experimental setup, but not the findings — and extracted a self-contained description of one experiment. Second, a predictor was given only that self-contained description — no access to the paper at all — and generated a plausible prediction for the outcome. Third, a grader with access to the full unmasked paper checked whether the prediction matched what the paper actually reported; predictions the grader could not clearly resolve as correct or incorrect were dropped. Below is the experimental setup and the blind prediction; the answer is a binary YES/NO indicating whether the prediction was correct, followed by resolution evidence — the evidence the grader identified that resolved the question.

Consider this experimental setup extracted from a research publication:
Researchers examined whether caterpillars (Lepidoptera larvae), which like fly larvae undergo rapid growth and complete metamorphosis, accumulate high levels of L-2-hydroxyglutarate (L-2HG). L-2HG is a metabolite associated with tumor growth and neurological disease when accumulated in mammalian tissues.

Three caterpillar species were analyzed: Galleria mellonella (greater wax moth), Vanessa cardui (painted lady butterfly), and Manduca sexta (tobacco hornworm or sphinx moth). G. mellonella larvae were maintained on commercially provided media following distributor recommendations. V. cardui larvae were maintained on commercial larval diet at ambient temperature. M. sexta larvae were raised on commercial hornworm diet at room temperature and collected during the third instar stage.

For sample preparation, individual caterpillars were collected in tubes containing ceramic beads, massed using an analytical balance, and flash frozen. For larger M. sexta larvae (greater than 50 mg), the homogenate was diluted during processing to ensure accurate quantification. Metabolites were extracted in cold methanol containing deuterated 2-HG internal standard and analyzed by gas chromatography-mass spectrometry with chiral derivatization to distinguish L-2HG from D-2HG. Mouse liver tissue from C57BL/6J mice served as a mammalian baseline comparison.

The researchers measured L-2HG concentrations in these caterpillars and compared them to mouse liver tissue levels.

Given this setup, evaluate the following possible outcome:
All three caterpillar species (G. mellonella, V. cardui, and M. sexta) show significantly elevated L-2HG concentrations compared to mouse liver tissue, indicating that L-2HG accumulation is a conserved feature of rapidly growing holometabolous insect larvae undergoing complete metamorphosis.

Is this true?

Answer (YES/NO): NO